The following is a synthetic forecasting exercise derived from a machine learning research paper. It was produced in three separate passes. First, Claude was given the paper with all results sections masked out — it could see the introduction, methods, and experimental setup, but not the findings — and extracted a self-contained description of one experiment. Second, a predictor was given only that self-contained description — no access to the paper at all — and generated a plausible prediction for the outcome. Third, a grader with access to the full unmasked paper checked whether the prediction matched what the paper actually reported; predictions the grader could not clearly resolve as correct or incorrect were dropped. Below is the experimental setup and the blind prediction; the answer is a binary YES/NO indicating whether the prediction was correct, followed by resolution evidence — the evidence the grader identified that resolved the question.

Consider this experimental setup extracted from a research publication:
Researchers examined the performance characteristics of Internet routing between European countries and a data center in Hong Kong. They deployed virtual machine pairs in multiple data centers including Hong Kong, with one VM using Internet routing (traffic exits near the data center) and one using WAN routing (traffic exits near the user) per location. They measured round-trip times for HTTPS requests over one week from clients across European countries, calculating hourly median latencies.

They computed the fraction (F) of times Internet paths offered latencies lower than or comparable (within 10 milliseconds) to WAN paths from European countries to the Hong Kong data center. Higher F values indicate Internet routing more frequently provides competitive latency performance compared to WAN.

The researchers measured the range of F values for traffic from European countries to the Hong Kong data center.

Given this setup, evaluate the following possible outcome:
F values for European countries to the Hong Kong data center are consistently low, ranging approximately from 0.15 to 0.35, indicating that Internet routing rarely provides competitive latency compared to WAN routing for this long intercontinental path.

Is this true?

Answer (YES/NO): NO